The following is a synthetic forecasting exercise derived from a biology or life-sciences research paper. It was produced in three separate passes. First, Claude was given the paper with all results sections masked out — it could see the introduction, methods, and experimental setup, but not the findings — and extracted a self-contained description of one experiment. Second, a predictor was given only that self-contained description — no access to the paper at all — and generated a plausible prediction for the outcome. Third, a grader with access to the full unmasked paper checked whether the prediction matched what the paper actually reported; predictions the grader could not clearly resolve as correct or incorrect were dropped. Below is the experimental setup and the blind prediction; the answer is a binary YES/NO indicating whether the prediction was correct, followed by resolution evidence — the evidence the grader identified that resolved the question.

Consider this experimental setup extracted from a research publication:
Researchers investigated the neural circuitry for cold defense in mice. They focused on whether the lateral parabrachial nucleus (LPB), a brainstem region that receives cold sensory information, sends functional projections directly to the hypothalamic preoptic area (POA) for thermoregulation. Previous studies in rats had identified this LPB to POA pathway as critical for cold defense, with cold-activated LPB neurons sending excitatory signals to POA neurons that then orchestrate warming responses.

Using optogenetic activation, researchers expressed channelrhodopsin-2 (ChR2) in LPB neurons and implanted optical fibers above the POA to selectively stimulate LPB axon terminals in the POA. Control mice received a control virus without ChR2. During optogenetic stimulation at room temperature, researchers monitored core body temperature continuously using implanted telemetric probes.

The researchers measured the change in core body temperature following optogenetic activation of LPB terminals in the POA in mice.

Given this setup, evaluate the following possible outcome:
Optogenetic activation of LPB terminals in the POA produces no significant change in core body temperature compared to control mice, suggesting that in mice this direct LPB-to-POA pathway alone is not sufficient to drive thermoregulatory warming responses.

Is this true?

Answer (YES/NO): NO